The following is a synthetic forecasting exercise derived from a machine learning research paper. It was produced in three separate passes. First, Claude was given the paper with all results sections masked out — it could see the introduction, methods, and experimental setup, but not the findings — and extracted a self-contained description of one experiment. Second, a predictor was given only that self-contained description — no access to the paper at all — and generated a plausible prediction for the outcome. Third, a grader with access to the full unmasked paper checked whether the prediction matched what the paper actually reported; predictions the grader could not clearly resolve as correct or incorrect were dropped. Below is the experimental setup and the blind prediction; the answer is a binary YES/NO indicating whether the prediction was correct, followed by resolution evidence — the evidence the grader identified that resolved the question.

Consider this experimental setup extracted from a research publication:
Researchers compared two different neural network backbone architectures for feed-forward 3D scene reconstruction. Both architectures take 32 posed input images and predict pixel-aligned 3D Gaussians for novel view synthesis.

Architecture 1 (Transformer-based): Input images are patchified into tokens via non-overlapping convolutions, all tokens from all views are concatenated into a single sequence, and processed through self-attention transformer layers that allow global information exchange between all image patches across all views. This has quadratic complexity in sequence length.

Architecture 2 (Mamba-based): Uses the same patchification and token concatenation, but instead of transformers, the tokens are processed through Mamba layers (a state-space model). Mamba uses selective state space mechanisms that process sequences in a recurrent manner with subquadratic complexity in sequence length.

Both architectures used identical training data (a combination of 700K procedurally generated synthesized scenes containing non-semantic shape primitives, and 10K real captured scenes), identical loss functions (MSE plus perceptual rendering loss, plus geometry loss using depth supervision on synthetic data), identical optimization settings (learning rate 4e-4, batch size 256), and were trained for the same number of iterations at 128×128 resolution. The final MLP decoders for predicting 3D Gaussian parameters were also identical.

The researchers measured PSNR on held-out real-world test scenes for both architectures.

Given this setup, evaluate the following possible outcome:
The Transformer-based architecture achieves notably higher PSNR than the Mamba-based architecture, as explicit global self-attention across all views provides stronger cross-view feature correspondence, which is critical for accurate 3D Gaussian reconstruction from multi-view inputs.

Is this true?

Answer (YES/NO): NO